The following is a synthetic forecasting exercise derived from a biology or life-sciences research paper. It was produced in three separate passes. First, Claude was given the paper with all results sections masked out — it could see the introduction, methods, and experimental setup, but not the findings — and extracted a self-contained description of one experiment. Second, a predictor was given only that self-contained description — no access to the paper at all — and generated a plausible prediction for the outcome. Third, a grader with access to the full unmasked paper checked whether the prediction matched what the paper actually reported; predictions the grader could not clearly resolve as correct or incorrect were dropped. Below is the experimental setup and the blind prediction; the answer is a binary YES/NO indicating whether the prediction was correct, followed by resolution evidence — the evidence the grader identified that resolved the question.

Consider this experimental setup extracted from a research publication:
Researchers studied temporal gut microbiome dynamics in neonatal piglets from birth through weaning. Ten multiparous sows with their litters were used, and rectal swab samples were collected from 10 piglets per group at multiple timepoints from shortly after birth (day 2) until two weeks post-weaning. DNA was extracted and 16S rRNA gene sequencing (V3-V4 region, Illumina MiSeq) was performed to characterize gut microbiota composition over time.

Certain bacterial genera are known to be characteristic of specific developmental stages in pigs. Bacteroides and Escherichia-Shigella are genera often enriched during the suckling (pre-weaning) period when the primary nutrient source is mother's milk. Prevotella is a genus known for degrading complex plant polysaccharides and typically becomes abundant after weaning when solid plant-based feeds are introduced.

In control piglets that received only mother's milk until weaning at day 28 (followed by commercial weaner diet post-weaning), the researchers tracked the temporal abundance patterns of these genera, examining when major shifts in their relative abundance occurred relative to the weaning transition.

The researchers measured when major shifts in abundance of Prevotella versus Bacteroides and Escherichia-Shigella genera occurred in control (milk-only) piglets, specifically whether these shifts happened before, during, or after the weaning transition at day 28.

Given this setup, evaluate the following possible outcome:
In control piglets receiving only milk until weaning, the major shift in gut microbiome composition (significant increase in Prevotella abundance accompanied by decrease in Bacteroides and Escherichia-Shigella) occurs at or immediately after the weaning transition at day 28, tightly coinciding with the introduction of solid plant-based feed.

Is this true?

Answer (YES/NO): YES